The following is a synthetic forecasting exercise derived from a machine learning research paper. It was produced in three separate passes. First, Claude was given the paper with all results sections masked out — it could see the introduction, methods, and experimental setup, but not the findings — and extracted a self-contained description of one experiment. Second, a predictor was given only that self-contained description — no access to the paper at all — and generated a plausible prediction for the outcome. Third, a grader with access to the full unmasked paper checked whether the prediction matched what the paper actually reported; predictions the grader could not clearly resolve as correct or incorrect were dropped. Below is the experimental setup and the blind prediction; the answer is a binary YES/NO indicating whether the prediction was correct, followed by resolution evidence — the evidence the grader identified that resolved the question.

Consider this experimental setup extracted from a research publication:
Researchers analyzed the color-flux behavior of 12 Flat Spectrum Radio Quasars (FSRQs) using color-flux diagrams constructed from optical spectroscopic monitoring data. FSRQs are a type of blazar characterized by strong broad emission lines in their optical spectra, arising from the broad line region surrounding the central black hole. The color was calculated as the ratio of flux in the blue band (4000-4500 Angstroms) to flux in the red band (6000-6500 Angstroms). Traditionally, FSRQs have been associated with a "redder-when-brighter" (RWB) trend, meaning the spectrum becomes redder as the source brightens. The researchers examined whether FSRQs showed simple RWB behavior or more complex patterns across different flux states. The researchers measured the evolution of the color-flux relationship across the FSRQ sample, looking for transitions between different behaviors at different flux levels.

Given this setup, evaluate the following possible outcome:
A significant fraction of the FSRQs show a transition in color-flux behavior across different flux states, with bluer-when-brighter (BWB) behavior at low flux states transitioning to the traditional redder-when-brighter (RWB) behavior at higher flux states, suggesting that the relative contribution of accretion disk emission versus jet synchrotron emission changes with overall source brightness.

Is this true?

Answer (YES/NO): NO